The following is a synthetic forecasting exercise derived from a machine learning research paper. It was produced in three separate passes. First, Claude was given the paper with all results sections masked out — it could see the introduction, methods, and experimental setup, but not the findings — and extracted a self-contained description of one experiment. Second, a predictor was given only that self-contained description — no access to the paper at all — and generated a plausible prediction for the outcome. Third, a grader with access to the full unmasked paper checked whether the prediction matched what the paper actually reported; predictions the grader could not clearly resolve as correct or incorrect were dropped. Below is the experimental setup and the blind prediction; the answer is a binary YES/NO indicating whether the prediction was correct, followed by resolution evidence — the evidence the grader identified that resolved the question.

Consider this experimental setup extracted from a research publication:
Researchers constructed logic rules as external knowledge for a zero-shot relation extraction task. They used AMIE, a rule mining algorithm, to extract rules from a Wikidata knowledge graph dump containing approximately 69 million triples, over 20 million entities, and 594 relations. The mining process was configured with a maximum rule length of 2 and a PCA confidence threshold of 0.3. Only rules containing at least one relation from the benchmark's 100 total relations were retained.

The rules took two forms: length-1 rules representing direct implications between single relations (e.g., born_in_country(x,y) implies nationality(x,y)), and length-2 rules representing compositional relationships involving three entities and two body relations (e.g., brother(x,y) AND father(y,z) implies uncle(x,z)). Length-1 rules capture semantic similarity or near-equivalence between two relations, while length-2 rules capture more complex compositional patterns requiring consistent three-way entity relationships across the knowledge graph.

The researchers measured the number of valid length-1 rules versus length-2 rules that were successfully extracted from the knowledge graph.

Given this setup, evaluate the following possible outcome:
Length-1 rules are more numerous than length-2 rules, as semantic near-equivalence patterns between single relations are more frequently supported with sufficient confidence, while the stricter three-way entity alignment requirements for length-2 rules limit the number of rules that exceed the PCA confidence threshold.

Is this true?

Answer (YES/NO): NO